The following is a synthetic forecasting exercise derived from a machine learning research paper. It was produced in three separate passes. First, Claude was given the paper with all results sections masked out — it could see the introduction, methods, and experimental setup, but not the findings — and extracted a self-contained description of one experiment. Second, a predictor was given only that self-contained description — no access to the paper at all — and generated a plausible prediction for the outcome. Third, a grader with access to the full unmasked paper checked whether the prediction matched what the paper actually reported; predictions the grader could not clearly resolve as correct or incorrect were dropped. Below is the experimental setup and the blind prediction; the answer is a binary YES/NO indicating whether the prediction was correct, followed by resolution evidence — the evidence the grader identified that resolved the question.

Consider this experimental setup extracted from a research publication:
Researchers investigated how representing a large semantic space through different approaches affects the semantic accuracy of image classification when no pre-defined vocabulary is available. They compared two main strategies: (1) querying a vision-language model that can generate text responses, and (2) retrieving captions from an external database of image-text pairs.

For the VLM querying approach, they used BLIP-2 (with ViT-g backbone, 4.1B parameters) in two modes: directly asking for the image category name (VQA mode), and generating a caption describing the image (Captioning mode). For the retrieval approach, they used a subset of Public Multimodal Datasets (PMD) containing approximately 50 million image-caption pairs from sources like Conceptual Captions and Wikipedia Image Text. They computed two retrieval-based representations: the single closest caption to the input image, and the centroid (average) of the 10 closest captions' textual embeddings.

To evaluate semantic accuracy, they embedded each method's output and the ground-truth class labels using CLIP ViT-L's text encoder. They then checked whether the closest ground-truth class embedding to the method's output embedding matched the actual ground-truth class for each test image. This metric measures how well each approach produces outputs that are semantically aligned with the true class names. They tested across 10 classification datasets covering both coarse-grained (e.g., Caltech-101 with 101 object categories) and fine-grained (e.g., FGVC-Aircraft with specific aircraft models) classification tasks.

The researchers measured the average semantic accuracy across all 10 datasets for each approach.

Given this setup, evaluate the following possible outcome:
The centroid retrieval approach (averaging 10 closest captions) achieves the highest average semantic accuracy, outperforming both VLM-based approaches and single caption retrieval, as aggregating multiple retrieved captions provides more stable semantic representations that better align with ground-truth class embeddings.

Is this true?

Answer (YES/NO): YES